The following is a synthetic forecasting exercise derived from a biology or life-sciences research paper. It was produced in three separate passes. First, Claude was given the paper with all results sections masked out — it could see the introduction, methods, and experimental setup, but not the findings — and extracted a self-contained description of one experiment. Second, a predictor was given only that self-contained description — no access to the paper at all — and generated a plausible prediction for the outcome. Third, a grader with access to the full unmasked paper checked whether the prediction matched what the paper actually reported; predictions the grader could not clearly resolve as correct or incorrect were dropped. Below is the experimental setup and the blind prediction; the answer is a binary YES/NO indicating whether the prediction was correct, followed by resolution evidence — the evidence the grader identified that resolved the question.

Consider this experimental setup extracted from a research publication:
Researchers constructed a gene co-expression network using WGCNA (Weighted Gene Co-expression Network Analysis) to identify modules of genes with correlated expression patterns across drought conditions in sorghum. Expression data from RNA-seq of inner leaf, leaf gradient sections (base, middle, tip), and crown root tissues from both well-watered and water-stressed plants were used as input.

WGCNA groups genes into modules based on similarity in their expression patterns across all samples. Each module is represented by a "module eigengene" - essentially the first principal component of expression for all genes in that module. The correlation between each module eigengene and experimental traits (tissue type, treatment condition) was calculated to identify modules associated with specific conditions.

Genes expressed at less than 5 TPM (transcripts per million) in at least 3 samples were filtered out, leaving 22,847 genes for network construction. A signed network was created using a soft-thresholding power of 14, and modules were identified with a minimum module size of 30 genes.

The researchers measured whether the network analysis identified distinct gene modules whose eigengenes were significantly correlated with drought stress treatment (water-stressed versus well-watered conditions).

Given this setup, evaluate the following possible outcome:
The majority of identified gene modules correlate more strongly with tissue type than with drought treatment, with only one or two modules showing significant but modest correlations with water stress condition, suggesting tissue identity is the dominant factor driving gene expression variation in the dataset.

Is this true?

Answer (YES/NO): NO